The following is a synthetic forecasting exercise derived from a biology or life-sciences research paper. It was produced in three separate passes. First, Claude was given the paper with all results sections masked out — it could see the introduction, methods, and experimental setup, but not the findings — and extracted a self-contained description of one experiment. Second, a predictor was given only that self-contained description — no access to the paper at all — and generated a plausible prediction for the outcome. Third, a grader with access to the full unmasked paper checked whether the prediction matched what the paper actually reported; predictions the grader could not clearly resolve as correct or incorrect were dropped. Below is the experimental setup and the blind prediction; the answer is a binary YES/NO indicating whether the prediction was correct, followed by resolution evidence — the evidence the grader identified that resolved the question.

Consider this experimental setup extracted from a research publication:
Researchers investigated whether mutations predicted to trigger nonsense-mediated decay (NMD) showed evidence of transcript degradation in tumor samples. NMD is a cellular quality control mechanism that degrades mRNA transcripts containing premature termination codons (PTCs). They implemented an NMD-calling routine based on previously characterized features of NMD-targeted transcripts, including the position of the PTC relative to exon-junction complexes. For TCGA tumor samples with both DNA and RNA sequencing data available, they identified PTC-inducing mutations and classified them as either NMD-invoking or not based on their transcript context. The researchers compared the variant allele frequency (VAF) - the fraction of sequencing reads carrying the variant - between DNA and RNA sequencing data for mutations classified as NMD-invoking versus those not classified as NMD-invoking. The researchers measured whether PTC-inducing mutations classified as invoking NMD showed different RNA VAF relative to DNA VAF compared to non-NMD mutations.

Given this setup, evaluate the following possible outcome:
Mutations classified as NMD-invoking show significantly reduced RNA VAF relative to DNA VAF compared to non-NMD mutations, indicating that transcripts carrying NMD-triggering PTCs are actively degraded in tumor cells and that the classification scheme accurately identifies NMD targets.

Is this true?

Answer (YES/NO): YES